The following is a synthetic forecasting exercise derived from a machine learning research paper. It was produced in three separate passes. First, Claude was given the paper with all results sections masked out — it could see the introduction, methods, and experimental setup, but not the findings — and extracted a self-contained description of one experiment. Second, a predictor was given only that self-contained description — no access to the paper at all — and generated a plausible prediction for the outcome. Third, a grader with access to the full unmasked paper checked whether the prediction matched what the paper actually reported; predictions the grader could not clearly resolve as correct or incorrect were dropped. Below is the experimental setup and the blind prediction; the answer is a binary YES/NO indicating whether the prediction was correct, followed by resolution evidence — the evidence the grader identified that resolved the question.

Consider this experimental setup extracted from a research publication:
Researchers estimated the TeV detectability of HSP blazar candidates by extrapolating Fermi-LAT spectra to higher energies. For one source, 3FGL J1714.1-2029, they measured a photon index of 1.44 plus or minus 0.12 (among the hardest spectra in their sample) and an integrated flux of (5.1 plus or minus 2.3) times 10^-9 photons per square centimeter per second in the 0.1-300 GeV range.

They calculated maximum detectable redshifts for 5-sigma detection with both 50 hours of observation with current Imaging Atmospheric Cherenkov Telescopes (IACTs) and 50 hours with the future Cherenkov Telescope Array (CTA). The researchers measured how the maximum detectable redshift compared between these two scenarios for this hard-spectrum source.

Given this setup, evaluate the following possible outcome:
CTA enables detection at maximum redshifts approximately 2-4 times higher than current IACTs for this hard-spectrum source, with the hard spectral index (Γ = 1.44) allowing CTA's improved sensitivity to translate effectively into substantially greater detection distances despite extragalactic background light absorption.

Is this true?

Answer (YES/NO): NO